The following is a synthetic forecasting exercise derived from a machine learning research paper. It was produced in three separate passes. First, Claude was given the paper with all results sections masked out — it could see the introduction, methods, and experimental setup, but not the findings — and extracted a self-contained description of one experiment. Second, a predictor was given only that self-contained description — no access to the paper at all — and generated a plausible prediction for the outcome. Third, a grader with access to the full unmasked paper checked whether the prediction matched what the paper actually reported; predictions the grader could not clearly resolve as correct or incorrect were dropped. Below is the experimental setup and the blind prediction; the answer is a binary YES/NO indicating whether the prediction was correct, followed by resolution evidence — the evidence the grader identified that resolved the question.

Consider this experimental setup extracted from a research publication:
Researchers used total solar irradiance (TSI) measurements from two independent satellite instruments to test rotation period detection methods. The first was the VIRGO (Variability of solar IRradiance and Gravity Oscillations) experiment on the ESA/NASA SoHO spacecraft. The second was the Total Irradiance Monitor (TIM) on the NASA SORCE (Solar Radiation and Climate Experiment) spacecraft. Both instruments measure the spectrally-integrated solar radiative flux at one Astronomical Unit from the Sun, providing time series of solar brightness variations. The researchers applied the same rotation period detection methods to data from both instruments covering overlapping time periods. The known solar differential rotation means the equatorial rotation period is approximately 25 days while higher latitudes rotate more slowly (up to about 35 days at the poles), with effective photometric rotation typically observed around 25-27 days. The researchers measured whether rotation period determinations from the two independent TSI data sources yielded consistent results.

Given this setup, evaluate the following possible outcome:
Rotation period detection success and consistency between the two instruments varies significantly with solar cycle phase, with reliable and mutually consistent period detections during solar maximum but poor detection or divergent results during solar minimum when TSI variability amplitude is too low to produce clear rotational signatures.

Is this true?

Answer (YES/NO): NO